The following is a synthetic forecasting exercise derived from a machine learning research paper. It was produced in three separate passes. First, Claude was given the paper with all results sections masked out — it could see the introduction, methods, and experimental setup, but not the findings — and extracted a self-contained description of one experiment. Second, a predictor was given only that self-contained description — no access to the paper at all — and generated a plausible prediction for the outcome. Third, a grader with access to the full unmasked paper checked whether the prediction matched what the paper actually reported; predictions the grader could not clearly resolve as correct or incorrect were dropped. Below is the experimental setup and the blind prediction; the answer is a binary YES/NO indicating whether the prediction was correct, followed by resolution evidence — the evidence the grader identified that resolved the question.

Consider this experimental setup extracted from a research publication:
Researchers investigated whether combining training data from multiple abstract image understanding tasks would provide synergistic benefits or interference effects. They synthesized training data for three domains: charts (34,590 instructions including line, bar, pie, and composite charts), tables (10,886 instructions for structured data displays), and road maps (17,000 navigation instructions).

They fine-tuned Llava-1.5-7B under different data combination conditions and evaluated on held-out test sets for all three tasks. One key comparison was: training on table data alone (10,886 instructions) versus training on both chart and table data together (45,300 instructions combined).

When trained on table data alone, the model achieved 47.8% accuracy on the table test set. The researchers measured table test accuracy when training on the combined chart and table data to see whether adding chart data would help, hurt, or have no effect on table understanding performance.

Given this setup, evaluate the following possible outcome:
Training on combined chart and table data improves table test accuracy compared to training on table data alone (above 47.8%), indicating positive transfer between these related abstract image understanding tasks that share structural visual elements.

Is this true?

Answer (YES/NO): YES